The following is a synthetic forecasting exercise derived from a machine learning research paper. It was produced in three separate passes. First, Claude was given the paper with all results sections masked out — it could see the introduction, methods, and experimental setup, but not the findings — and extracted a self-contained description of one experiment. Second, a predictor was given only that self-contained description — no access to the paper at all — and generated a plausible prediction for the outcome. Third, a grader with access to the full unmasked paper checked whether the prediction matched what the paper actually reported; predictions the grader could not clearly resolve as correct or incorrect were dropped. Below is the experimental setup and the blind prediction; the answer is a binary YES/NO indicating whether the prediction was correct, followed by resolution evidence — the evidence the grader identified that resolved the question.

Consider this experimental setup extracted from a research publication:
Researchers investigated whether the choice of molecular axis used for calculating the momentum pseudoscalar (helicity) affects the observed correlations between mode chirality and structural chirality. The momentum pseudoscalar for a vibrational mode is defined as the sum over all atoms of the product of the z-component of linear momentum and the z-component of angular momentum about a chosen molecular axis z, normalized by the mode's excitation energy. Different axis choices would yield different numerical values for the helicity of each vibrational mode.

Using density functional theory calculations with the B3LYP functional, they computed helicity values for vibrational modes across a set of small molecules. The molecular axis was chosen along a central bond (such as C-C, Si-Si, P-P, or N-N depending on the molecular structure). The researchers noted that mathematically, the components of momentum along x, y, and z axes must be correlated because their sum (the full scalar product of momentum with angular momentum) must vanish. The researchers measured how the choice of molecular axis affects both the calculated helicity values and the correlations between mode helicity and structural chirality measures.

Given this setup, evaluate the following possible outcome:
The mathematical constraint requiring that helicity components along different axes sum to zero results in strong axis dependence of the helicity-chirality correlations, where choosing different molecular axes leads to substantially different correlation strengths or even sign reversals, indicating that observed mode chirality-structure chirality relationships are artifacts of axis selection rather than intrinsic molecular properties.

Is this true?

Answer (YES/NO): NO